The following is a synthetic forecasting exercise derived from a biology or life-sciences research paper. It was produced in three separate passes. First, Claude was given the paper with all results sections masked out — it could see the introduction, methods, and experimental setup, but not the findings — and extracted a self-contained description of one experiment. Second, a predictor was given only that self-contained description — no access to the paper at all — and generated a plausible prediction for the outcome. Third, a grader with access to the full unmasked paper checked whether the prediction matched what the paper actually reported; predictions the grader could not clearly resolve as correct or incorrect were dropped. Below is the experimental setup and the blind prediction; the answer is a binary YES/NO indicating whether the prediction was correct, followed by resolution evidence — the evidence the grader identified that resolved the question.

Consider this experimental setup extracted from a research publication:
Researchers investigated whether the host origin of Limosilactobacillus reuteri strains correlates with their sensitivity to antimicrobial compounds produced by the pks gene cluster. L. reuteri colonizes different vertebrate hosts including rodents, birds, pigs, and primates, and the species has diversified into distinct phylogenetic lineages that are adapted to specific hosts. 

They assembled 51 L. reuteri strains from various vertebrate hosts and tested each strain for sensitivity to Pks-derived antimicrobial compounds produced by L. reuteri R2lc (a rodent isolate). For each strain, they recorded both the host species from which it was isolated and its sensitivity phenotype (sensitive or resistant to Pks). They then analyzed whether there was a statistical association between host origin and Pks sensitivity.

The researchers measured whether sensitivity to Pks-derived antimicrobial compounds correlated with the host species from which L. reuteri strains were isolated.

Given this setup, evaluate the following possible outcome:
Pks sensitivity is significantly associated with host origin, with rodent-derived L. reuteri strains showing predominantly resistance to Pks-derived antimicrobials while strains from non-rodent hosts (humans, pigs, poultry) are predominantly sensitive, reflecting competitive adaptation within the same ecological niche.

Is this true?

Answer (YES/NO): NO